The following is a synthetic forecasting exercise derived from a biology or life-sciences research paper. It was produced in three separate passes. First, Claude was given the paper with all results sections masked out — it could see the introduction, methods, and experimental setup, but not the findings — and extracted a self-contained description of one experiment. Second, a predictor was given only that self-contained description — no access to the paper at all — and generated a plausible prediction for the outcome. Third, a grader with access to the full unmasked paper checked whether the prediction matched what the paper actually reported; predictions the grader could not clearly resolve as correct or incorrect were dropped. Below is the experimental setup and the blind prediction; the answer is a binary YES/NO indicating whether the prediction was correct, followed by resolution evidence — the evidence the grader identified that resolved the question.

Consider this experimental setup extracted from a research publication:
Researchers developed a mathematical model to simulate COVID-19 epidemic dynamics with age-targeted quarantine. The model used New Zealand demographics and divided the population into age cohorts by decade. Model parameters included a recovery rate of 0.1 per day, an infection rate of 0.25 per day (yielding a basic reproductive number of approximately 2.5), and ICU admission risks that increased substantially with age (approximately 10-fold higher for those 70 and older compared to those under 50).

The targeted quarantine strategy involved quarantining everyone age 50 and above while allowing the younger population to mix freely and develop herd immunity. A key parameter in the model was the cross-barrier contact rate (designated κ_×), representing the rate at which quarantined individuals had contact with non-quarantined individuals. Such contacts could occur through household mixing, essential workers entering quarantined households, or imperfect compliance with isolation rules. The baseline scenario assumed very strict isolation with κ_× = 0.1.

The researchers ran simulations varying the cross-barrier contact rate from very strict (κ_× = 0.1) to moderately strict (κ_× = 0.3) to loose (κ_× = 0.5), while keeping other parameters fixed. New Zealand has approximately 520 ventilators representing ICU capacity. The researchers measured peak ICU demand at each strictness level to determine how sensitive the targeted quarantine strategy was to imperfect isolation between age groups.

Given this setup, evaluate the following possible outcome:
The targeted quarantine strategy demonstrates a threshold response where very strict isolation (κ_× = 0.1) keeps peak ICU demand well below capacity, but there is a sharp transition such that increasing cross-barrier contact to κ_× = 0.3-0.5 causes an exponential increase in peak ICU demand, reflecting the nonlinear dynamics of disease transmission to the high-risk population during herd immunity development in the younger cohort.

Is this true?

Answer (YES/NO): NO